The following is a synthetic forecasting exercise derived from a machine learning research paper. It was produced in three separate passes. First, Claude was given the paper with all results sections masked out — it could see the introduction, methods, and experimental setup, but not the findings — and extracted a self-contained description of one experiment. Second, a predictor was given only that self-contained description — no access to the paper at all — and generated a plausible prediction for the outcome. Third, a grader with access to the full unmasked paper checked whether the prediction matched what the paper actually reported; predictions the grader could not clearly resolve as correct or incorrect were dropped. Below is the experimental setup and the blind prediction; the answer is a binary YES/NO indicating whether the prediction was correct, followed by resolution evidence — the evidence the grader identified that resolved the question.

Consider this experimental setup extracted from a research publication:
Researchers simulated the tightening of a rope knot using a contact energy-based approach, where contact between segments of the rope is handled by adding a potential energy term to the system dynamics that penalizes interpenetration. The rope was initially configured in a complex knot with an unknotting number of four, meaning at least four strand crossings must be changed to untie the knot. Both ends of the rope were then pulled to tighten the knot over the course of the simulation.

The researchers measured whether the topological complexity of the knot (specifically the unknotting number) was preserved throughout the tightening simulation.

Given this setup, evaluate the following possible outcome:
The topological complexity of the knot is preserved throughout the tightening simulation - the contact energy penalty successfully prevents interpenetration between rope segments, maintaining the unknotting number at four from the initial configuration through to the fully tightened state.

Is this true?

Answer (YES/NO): NO